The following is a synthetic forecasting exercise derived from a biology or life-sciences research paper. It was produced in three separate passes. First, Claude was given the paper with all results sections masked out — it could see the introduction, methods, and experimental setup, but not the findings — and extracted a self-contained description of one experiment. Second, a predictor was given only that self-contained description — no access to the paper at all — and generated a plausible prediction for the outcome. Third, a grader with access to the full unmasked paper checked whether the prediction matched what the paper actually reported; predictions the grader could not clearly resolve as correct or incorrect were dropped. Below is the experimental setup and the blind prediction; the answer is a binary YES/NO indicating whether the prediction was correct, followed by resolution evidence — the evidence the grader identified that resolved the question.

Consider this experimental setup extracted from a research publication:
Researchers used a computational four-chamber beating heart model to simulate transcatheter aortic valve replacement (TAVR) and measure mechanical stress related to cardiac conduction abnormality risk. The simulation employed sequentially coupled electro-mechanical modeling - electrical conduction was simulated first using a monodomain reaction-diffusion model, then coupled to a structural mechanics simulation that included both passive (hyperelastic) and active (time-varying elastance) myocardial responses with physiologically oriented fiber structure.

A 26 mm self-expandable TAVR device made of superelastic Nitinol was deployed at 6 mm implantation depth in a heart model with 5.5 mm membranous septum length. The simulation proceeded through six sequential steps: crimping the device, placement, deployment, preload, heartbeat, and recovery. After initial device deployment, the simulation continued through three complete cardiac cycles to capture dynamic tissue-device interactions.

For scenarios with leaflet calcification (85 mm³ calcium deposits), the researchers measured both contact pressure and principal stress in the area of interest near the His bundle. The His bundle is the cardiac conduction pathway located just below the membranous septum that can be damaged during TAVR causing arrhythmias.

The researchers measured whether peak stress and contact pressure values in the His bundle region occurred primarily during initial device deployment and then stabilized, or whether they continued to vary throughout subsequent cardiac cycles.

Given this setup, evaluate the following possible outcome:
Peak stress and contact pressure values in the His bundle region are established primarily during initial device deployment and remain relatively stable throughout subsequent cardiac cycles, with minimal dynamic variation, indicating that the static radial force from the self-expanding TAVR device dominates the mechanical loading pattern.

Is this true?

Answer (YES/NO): NO